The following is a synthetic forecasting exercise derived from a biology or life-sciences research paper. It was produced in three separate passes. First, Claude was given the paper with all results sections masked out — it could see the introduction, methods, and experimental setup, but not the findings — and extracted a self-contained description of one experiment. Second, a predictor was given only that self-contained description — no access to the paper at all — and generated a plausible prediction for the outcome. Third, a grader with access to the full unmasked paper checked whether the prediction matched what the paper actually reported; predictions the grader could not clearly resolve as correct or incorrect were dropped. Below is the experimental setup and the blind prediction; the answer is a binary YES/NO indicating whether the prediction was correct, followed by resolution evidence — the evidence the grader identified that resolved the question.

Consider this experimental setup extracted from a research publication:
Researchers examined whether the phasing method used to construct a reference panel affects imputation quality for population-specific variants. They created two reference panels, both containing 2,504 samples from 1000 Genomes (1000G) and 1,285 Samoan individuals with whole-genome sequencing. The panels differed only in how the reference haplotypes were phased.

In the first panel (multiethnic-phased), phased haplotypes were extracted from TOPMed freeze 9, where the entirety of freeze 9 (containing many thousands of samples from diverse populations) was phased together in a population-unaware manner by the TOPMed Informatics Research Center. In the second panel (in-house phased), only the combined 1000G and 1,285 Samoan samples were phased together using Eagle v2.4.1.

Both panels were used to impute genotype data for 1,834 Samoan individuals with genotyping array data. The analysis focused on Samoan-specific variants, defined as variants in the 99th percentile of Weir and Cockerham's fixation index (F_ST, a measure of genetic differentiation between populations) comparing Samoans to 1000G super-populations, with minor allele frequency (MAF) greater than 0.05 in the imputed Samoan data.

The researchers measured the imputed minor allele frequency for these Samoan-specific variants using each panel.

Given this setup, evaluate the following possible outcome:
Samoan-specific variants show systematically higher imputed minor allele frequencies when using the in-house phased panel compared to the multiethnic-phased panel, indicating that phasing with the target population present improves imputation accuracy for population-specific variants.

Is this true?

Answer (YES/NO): NO